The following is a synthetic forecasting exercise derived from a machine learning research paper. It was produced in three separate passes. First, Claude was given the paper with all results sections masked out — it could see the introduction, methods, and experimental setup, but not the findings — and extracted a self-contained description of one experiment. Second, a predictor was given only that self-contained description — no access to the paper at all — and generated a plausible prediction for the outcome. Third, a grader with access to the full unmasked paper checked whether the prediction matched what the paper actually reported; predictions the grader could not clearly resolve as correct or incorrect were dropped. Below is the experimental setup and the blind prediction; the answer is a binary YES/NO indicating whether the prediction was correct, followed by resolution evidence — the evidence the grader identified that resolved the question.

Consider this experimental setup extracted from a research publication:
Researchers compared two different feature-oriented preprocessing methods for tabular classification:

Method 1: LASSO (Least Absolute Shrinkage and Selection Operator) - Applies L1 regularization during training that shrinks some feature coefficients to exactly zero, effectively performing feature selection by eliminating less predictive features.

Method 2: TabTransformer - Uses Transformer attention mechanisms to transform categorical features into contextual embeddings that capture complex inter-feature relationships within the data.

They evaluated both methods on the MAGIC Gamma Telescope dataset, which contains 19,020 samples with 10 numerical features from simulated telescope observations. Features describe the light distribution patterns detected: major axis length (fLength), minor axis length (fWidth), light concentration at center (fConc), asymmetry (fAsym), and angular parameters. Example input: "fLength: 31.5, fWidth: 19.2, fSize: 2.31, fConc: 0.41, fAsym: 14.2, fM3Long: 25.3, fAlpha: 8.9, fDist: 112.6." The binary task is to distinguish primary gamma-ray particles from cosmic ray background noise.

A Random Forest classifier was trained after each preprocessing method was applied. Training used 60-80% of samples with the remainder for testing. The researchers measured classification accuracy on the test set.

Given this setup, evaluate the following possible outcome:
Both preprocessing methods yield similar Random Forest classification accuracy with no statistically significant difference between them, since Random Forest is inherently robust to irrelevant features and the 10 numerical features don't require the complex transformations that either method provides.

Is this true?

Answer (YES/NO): NO